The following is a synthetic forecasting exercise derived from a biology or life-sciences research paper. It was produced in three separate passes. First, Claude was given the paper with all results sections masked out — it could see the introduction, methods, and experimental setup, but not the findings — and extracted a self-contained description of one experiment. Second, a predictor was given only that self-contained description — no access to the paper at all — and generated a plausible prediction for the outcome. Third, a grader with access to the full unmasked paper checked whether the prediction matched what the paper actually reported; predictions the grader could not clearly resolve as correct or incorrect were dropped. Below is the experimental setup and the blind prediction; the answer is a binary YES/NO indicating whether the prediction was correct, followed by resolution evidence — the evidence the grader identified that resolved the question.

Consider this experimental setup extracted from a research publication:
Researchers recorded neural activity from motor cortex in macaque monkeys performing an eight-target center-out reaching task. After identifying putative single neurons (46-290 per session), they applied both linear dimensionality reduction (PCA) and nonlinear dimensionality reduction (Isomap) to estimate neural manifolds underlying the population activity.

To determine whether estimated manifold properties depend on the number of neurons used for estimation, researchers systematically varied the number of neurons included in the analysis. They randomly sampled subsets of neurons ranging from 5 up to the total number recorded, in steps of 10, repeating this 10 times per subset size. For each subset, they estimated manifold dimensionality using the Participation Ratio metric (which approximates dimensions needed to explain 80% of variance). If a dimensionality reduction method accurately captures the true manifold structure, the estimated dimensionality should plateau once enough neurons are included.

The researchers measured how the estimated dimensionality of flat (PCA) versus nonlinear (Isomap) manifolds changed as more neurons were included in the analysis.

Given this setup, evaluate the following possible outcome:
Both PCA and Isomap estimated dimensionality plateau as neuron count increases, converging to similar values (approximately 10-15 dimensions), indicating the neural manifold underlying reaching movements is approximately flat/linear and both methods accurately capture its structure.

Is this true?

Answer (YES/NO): NO